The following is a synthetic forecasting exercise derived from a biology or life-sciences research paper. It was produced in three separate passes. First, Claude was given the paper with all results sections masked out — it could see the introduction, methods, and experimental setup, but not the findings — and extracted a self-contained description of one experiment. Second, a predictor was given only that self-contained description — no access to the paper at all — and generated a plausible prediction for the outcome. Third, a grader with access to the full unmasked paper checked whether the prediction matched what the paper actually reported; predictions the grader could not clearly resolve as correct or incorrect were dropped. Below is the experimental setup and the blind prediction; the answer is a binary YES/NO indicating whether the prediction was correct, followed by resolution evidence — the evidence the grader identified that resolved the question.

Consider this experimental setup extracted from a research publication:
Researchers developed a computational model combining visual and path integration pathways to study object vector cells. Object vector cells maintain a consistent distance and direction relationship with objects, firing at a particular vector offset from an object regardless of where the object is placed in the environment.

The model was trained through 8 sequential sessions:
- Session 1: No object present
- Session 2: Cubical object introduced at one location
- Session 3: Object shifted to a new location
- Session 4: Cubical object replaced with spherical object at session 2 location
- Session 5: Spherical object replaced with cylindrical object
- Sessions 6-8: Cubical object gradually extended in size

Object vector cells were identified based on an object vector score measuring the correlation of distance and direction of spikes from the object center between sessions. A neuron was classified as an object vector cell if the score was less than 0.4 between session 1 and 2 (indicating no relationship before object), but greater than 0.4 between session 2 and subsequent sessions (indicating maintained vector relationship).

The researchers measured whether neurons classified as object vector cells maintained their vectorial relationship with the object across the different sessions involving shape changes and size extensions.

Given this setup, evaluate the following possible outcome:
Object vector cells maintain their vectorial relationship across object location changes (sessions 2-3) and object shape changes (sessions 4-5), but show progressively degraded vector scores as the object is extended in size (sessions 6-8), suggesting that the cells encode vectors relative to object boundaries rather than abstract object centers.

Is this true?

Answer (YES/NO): NO